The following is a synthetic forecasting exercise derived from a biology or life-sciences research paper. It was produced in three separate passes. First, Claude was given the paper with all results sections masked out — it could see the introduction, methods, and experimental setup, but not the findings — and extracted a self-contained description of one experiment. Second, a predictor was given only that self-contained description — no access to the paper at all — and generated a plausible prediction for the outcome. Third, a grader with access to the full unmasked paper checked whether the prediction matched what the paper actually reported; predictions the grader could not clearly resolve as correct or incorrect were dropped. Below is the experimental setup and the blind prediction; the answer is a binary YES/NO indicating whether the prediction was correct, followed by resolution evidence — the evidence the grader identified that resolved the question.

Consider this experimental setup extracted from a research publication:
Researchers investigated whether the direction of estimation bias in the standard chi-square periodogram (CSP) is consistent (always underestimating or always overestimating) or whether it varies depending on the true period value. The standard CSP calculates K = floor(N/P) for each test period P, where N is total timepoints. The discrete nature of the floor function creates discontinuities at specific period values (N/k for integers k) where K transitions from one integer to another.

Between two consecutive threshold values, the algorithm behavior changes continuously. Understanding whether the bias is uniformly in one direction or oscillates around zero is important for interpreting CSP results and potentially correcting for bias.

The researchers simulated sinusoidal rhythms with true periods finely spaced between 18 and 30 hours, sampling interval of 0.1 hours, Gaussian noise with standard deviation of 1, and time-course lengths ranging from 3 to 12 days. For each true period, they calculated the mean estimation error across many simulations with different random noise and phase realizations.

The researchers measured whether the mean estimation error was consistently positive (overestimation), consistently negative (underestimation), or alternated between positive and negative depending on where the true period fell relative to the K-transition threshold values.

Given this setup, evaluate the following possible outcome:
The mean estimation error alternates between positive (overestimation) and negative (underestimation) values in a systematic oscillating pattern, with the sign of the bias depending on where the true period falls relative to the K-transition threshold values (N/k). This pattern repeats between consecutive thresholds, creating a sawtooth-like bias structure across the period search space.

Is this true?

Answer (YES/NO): NO